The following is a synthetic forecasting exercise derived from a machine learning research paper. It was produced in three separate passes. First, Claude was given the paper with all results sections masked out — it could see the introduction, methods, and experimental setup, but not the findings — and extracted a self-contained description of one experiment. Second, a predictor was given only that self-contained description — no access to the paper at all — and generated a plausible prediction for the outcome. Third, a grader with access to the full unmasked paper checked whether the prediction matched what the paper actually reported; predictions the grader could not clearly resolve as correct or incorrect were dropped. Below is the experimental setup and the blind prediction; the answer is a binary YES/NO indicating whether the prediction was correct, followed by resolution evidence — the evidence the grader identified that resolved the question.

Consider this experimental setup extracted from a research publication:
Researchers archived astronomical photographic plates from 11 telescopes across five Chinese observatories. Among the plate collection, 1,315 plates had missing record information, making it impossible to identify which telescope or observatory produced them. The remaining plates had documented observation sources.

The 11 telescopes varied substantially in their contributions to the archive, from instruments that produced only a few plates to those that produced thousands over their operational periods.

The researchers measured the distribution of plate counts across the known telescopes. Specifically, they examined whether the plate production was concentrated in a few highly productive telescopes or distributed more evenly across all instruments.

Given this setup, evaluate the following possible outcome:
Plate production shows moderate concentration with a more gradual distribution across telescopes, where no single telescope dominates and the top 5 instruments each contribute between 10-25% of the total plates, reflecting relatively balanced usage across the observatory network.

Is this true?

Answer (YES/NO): YES